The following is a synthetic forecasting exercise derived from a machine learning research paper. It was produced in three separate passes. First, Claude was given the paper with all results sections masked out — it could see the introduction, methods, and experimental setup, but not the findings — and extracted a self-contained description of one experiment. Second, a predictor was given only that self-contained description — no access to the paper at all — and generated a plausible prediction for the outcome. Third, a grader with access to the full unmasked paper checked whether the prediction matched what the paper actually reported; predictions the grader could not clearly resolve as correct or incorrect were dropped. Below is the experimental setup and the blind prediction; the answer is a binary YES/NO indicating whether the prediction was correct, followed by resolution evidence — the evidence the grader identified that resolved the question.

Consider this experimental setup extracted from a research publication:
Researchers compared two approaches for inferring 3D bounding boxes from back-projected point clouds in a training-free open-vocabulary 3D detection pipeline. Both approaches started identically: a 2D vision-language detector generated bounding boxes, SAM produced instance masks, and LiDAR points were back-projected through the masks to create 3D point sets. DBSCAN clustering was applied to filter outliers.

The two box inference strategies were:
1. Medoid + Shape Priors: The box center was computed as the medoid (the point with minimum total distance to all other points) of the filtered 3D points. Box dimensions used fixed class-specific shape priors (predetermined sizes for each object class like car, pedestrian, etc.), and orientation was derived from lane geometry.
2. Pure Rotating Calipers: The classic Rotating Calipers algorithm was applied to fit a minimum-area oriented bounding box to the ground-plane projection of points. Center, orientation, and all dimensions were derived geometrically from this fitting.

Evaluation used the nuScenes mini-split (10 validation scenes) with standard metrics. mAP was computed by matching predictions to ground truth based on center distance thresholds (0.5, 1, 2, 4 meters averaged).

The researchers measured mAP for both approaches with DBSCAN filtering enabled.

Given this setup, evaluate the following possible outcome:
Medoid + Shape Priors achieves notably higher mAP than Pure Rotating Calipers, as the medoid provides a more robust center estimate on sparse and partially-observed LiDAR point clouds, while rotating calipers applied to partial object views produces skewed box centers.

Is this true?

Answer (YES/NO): YES